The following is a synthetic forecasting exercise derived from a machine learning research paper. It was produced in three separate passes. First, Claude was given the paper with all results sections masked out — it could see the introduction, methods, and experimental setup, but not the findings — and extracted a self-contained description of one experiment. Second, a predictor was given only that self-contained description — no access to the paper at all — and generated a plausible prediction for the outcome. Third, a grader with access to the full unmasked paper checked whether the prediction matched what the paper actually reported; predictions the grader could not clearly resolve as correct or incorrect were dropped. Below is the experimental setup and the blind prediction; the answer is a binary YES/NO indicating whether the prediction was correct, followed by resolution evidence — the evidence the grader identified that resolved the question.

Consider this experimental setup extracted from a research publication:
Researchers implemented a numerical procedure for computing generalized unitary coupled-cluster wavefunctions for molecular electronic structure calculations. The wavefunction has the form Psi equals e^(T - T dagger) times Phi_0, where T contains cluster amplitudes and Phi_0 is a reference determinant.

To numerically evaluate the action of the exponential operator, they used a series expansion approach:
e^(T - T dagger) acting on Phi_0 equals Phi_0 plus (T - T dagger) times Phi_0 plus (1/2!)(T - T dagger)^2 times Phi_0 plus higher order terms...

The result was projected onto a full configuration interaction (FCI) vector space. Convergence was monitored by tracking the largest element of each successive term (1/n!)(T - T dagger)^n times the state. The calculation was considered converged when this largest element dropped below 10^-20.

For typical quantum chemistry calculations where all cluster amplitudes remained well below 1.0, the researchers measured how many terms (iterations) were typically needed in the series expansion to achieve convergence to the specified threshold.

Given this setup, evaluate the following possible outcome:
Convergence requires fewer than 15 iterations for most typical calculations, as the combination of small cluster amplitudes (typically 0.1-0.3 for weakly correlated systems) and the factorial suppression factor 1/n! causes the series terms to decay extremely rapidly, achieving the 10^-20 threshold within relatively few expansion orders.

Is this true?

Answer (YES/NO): NO